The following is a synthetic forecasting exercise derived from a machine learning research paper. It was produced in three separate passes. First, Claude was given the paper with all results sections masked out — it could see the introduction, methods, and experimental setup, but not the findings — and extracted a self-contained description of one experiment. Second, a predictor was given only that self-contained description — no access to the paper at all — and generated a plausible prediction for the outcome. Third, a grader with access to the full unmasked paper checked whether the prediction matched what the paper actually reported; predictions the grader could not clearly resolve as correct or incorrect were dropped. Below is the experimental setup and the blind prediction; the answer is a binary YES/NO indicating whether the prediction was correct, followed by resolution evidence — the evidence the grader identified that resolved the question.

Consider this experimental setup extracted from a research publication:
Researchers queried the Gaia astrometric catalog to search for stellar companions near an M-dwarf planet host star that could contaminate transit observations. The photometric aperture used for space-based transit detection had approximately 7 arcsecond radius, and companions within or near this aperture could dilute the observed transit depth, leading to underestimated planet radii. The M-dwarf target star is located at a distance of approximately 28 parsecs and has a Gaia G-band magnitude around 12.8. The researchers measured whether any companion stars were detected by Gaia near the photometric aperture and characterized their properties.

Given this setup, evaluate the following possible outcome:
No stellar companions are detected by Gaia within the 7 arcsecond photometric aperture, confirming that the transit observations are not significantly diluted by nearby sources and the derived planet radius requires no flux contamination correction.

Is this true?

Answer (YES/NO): YES